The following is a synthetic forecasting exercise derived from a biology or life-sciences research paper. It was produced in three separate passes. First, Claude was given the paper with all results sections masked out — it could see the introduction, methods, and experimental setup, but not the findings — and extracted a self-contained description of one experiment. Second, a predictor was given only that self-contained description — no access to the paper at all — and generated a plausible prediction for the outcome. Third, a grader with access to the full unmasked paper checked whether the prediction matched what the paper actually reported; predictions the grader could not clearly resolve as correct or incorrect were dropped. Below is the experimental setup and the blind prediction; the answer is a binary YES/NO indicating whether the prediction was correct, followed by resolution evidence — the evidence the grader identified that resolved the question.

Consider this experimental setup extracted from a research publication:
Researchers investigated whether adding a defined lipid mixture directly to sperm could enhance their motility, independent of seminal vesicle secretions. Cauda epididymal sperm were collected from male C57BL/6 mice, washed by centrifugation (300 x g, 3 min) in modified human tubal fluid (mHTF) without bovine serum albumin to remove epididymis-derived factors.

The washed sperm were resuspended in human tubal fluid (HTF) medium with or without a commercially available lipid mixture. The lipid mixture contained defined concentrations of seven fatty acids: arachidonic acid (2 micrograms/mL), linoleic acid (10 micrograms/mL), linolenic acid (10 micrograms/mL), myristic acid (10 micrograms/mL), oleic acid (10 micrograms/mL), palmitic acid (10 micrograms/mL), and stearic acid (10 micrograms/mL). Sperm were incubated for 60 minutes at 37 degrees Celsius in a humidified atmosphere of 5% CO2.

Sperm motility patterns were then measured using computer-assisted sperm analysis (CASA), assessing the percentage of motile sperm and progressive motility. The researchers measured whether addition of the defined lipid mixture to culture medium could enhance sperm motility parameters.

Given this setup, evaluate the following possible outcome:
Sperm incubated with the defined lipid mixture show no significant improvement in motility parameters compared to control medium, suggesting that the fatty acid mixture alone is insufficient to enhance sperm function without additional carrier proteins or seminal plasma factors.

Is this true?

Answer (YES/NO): NO